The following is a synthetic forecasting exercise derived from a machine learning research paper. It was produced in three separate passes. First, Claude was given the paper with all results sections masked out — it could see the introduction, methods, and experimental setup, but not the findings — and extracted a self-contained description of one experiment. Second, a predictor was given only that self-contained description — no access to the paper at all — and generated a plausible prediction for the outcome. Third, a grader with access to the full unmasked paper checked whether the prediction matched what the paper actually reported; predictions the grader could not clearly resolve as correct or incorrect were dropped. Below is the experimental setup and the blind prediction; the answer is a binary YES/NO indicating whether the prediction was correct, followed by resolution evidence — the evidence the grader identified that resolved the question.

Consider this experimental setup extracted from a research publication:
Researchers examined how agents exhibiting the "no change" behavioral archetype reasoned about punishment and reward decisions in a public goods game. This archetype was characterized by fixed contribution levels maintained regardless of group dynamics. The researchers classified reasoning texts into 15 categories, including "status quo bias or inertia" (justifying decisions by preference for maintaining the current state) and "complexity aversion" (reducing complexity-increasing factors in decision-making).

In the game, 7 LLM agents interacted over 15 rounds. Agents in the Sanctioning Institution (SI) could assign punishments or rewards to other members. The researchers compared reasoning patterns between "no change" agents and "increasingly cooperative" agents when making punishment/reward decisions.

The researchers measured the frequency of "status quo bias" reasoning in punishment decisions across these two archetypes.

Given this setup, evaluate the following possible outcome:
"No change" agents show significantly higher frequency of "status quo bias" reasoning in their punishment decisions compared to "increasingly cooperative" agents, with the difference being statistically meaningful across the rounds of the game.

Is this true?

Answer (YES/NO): YES